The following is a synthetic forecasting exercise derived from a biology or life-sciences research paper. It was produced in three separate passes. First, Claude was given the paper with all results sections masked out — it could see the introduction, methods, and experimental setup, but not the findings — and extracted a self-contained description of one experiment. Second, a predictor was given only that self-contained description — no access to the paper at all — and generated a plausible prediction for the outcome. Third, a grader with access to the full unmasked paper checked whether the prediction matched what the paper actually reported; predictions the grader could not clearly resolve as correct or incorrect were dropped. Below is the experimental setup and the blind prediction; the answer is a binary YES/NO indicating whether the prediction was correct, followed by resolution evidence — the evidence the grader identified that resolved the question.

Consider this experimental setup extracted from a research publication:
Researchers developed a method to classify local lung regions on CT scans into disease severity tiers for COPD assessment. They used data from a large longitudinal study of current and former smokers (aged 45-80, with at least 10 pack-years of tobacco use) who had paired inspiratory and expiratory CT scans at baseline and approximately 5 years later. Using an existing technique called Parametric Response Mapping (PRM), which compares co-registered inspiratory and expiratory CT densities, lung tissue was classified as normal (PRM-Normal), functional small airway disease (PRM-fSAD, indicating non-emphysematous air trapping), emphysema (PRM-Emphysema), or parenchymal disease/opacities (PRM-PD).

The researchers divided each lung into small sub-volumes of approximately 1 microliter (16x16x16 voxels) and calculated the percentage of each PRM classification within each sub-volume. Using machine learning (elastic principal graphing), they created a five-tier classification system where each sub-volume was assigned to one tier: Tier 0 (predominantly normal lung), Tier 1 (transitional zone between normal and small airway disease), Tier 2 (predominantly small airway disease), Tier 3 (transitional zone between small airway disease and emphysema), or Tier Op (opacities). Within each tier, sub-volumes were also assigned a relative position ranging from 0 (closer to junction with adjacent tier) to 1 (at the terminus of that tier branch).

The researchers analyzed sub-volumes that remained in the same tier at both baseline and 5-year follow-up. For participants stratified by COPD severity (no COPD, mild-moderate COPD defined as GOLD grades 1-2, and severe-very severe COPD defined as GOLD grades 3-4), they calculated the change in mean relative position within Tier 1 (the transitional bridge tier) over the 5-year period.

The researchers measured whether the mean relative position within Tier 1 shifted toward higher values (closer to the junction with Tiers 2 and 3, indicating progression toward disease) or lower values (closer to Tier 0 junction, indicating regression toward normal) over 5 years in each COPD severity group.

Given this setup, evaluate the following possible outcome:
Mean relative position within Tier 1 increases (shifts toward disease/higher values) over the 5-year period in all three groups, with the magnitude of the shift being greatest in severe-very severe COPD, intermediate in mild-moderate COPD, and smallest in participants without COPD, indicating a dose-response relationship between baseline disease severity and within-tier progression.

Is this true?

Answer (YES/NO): NO